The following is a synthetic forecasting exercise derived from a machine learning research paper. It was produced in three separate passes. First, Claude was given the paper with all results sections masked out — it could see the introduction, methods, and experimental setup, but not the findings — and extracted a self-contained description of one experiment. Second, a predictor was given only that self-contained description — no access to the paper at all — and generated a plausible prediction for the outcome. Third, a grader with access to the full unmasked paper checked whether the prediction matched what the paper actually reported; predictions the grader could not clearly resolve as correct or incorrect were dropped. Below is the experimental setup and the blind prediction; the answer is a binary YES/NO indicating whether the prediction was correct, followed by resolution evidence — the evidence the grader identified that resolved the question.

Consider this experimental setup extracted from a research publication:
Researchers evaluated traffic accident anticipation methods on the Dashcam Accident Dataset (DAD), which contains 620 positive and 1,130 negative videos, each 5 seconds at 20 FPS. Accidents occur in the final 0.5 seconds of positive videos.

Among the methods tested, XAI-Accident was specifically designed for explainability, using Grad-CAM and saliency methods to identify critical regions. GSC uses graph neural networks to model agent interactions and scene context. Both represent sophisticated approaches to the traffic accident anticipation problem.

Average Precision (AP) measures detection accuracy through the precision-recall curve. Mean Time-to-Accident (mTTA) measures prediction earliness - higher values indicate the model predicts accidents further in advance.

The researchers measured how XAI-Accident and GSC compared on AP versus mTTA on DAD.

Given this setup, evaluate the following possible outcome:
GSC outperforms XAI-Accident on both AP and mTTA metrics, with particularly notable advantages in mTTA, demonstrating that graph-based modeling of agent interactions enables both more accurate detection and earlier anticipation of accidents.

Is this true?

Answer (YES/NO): NO